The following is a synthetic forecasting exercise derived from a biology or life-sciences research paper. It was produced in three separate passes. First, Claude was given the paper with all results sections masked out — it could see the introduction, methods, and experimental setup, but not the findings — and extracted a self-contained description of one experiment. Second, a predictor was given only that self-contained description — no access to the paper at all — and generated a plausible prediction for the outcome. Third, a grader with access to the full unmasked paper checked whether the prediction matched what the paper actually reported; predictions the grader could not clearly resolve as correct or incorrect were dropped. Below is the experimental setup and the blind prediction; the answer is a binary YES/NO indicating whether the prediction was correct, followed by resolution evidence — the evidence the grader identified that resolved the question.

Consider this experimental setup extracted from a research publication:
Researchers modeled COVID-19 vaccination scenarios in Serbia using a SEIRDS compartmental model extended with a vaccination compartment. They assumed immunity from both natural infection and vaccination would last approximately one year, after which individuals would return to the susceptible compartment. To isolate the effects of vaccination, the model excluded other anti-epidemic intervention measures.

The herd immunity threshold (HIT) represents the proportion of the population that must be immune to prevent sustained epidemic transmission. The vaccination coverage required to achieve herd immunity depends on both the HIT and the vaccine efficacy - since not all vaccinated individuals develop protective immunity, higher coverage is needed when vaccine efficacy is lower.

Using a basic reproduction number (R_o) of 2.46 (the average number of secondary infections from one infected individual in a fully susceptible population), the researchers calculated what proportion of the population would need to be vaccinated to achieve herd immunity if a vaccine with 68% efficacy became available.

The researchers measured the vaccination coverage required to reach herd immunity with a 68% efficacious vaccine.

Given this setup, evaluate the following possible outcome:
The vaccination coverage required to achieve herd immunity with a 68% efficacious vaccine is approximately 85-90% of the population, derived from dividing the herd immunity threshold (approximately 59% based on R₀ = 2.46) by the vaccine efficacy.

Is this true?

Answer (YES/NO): YES